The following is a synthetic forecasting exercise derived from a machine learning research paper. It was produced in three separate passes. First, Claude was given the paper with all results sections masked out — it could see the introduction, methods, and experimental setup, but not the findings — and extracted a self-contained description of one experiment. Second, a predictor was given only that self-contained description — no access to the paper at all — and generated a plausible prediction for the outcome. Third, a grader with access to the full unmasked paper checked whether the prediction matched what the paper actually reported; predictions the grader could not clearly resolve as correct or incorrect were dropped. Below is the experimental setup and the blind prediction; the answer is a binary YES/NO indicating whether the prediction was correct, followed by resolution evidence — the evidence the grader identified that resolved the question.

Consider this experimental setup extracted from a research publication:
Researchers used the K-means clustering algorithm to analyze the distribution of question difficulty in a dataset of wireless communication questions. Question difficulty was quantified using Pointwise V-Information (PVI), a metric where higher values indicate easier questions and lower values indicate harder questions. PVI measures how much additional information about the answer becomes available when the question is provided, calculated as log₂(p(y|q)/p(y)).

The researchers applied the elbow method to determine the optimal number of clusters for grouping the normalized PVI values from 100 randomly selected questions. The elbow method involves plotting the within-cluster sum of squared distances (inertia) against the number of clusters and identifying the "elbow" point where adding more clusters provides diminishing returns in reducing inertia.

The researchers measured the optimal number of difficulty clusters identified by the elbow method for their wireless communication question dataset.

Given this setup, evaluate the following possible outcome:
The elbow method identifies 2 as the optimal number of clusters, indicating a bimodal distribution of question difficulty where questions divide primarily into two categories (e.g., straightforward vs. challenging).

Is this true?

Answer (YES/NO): NO